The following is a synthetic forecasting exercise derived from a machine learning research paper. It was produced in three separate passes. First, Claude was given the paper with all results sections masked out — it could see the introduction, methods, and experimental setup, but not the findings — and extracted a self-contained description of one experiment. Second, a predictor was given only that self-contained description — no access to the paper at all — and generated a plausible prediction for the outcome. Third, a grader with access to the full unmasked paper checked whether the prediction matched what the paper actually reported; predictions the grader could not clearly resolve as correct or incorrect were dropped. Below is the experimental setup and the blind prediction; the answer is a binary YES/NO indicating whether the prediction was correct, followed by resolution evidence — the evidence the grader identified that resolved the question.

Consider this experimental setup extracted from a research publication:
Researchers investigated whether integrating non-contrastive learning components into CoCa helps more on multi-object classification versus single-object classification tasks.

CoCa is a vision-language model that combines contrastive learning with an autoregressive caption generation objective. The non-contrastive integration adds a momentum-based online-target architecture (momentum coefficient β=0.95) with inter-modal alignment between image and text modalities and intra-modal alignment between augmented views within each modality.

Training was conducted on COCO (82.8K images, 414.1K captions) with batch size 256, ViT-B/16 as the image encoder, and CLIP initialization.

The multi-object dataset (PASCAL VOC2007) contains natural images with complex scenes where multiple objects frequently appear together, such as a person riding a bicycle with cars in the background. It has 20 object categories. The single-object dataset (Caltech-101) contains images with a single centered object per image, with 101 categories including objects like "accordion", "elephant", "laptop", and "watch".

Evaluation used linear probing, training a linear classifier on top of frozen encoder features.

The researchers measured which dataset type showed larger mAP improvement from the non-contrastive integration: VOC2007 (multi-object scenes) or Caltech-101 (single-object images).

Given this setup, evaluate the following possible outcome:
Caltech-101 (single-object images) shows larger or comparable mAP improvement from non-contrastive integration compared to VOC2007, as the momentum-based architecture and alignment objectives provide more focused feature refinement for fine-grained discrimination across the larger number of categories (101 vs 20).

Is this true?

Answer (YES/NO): YES